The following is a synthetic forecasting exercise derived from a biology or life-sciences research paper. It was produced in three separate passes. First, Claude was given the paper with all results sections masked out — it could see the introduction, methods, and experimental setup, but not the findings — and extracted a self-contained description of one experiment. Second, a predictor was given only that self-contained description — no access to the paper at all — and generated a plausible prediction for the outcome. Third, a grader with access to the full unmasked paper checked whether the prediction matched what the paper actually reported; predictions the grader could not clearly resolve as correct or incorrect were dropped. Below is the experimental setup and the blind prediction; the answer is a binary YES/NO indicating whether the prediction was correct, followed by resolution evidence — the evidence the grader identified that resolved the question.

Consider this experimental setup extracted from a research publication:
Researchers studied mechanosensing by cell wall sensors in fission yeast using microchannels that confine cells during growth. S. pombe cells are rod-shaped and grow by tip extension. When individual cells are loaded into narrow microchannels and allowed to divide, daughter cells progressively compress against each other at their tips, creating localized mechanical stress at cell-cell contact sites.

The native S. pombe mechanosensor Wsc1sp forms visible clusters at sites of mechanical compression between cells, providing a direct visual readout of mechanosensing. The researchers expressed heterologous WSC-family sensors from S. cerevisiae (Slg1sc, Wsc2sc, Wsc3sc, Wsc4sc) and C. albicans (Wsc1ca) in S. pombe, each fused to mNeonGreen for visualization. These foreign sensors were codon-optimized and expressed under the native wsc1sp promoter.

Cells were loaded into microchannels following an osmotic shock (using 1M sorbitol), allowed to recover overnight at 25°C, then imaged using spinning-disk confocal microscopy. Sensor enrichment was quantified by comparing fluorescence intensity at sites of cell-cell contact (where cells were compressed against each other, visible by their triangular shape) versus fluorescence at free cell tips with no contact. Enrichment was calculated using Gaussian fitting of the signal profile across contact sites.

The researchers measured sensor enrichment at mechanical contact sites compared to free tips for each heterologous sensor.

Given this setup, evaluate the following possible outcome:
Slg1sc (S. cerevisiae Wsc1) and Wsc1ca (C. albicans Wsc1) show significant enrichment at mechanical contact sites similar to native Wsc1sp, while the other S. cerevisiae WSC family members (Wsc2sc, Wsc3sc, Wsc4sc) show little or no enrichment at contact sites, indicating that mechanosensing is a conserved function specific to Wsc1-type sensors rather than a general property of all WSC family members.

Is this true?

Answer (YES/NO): NO